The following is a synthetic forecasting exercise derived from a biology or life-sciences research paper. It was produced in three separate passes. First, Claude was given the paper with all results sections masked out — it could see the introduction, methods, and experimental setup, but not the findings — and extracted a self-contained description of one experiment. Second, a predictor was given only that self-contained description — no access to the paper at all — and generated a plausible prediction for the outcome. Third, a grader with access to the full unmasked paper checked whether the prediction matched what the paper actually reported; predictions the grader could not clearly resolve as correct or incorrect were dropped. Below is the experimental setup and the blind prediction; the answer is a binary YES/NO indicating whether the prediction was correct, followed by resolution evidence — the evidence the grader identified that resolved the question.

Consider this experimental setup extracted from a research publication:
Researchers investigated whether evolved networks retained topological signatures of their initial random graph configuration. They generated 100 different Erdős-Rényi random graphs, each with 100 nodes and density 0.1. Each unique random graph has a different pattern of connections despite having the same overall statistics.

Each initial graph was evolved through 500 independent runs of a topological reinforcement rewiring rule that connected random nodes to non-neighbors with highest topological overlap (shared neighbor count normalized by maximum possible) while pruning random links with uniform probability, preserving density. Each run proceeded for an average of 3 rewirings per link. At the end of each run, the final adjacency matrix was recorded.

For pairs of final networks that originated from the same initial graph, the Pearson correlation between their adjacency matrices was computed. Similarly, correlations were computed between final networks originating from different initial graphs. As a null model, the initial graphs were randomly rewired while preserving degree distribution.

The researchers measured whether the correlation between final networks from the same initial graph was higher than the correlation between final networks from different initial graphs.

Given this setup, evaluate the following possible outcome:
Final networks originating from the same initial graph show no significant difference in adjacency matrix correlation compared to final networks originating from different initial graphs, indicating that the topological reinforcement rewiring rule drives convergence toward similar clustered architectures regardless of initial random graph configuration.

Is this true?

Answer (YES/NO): NO